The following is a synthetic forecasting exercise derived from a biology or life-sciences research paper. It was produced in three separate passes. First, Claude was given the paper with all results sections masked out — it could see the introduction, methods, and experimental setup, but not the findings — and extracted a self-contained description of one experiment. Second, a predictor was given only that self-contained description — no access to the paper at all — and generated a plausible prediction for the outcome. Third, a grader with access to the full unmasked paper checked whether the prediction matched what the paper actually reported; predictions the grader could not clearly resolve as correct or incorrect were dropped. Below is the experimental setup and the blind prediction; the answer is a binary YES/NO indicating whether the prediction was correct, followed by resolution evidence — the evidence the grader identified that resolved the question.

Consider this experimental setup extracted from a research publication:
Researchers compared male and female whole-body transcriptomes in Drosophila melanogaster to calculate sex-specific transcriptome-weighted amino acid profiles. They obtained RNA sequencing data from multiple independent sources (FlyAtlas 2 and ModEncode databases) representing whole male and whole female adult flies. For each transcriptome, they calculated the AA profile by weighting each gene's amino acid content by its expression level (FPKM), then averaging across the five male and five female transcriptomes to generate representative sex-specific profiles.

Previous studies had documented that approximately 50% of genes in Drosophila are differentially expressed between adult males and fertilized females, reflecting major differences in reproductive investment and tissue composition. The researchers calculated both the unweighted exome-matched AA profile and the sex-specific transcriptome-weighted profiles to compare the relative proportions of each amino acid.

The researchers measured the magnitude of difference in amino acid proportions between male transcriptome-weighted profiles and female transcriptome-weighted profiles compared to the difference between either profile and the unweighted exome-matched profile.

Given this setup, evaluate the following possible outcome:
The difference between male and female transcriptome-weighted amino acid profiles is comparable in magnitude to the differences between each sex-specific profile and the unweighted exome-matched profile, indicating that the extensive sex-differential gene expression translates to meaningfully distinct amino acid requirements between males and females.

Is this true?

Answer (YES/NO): NO